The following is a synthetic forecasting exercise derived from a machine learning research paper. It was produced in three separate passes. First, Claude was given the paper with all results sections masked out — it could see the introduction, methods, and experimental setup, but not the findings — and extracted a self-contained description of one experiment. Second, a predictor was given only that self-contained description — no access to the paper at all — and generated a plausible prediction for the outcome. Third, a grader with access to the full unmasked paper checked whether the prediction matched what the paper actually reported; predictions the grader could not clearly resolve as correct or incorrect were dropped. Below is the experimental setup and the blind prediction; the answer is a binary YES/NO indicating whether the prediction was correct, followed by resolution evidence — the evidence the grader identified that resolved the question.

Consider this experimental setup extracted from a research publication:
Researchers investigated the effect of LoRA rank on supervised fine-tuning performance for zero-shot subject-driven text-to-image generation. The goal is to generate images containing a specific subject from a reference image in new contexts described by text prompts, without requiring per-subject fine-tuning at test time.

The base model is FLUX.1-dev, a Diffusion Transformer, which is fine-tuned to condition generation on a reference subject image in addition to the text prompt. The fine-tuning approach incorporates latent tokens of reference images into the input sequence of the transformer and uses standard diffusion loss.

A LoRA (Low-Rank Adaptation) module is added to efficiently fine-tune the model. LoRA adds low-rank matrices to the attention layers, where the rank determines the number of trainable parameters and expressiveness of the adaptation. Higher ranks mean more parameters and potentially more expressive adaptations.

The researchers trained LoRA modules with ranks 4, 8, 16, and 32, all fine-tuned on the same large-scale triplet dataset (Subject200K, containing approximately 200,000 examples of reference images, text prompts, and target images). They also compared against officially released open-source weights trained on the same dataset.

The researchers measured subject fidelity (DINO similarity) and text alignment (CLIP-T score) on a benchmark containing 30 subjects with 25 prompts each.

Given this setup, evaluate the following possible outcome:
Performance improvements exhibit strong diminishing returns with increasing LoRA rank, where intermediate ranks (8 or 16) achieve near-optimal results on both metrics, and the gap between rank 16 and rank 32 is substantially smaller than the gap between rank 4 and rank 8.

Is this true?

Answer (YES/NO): NO